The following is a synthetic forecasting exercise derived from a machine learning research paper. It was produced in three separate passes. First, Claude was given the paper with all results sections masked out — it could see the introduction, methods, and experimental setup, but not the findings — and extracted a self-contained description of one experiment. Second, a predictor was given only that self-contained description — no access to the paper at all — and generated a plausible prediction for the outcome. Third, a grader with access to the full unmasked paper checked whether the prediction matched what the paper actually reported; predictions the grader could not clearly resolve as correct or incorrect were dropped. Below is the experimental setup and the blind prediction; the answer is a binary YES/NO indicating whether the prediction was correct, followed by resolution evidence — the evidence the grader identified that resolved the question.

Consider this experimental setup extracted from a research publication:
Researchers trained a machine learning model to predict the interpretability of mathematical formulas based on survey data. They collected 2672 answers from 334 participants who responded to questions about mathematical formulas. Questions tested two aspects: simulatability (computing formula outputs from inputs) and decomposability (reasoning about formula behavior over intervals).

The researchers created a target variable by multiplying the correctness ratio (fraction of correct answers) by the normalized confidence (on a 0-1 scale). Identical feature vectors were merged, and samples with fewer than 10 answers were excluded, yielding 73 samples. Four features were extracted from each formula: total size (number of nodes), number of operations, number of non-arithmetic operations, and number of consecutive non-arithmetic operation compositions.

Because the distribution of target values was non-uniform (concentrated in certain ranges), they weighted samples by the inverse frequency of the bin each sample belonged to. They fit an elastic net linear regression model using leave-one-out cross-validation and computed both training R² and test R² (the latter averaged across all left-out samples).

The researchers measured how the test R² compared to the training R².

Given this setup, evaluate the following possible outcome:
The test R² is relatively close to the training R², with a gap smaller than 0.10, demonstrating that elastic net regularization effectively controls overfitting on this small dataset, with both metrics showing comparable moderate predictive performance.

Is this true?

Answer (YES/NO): NO